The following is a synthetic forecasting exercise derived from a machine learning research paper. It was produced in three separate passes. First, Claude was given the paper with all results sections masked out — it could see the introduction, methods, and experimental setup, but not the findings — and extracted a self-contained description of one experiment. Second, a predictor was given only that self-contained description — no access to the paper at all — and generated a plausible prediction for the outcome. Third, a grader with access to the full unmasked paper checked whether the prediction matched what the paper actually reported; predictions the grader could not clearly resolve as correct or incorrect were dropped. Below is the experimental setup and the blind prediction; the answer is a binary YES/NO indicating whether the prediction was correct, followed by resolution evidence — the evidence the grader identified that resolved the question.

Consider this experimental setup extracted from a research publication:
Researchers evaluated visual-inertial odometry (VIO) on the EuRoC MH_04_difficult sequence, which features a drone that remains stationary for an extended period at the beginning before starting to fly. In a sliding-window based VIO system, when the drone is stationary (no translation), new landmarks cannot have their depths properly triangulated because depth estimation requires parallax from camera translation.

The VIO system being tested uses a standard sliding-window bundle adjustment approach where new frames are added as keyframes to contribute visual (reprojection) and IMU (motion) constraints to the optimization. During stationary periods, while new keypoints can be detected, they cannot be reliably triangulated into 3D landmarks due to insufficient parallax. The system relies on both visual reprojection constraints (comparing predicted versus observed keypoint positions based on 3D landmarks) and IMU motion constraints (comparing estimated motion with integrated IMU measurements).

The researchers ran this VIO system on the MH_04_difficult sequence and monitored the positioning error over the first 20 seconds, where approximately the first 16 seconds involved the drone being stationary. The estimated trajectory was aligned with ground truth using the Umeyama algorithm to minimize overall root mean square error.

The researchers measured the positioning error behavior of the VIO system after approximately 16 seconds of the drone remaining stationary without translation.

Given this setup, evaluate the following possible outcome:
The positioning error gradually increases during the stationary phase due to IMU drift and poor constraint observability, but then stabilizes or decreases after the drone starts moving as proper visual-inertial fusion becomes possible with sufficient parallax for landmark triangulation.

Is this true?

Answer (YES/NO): NO